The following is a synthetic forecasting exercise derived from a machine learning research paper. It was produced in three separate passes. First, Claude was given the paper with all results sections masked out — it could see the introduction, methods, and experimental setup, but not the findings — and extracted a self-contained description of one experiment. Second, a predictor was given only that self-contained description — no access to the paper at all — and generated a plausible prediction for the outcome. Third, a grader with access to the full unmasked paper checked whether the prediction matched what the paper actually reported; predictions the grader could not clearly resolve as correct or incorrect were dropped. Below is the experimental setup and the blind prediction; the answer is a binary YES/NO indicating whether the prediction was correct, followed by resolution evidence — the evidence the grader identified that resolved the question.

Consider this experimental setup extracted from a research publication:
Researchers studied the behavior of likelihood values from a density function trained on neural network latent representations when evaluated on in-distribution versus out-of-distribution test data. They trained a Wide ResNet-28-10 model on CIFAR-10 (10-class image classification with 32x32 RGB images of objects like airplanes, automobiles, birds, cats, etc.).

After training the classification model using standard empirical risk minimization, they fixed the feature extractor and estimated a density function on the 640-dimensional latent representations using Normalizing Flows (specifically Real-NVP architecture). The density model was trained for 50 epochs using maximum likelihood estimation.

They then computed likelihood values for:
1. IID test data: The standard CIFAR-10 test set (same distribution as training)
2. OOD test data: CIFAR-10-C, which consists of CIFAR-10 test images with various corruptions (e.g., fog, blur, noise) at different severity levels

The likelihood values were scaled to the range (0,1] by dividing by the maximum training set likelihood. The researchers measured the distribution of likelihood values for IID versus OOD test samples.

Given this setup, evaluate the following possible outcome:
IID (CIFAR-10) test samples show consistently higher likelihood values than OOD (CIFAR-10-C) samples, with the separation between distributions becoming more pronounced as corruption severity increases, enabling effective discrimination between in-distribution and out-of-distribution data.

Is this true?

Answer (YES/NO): YES